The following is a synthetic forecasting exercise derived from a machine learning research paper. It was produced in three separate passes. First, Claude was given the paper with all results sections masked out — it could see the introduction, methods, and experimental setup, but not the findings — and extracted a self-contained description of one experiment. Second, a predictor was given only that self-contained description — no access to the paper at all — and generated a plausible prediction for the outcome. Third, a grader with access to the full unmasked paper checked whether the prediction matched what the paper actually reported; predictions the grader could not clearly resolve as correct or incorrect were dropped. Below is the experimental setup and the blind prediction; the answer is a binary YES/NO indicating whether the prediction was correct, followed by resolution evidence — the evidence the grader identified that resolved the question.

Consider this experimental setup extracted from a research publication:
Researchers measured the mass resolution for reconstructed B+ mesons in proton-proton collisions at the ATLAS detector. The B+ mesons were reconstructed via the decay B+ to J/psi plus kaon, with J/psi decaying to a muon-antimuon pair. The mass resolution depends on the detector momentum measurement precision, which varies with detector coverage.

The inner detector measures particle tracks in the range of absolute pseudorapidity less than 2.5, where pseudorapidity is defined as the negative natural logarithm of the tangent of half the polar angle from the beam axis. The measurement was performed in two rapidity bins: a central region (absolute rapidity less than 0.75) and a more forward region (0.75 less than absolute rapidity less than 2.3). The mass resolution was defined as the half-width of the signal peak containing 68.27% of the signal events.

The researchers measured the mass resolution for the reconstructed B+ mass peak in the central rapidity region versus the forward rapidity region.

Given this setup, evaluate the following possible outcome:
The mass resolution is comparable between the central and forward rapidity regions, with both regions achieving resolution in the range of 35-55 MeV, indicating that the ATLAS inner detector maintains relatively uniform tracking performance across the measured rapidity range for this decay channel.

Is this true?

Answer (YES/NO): NO